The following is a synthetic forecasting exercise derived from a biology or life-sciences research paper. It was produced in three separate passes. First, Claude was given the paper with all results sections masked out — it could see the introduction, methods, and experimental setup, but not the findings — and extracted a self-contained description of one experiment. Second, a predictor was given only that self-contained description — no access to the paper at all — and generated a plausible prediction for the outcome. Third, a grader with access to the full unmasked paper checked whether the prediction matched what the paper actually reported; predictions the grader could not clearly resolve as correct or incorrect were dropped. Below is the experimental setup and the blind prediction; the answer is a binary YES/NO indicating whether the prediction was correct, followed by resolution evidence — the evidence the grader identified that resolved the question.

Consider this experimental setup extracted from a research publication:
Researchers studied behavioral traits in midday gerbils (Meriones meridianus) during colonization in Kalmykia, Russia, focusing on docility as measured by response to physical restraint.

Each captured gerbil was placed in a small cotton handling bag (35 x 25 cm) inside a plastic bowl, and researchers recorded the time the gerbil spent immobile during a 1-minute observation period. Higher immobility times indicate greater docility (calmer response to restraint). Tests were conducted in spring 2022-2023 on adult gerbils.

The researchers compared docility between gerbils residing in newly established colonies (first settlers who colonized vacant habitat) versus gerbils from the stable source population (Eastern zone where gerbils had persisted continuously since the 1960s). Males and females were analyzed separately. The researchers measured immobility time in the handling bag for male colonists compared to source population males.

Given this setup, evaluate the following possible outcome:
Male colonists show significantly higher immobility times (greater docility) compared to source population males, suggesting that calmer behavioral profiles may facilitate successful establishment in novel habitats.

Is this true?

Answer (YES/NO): NO